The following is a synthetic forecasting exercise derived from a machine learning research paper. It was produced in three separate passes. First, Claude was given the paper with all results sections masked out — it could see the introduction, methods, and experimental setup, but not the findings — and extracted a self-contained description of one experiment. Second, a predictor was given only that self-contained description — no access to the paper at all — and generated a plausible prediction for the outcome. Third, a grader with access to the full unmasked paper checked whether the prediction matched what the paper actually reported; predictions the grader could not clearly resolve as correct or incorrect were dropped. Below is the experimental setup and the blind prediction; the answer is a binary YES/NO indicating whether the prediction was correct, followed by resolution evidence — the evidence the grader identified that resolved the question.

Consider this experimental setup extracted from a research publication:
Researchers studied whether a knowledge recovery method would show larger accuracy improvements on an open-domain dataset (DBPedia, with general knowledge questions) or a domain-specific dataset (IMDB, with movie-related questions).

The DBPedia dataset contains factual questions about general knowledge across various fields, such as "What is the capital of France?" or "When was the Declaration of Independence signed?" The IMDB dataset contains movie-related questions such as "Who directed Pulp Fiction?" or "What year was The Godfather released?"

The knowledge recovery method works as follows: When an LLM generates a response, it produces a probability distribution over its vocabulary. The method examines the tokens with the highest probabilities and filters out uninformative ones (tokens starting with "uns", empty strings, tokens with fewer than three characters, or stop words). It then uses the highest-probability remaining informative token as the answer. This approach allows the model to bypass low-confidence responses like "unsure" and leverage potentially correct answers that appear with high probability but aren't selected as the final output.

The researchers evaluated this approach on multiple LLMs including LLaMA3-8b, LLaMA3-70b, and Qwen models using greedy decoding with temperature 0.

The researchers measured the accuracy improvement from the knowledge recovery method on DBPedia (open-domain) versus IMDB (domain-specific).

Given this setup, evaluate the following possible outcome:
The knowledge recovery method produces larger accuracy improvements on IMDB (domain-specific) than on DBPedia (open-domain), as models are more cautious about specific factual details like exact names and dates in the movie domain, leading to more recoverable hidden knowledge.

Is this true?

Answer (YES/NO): NO